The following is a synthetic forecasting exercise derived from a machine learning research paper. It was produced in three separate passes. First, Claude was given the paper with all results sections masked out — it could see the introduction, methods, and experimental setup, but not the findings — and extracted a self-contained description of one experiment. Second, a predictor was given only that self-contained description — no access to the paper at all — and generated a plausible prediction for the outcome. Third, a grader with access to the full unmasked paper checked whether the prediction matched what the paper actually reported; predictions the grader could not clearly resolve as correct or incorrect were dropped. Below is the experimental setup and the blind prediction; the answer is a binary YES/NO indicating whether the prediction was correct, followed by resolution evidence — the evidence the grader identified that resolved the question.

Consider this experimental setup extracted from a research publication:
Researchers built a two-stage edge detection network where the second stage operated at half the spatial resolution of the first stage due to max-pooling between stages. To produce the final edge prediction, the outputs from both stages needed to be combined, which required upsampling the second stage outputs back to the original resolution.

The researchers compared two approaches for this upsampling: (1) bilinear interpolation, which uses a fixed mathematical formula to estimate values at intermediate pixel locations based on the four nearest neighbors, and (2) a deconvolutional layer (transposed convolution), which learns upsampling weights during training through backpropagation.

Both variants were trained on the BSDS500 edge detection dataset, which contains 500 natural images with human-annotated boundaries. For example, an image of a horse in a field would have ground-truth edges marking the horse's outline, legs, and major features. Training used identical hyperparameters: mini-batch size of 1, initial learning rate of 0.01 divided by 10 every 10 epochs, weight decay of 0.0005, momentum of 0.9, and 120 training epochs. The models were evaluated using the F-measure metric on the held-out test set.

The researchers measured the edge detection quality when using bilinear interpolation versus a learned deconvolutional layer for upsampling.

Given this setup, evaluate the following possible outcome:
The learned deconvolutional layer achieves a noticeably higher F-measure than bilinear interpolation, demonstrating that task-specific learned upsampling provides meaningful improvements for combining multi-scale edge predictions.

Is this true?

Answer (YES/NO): NO